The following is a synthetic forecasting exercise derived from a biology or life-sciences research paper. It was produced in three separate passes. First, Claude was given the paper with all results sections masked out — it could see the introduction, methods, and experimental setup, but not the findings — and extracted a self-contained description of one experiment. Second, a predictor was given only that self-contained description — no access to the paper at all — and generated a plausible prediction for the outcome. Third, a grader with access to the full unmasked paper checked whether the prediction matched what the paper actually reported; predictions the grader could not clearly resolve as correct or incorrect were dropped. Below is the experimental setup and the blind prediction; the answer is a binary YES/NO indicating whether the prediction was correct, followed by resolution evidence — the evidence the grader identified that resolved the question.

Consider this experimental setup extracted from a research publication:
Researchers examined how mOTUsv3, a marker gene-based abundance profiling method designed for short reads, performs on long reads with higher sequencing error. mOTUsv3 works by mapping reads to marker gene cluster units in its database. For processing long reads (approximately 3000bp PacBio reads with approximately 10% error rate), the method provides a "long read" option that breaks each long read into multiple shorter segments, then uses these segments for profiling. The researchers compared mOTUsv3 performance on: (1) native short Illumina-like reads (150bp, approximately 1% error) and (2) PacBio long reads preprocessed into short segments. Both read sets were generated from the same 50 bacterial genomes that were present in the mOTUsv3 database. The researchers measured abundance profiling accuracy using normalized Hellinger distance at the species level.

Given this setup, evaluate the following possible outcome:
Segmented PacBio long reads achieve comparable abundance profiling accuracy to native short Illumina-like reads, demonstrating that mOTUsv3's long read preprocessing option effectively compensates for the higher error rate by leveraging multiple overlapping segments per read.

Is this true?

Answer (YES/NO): NO